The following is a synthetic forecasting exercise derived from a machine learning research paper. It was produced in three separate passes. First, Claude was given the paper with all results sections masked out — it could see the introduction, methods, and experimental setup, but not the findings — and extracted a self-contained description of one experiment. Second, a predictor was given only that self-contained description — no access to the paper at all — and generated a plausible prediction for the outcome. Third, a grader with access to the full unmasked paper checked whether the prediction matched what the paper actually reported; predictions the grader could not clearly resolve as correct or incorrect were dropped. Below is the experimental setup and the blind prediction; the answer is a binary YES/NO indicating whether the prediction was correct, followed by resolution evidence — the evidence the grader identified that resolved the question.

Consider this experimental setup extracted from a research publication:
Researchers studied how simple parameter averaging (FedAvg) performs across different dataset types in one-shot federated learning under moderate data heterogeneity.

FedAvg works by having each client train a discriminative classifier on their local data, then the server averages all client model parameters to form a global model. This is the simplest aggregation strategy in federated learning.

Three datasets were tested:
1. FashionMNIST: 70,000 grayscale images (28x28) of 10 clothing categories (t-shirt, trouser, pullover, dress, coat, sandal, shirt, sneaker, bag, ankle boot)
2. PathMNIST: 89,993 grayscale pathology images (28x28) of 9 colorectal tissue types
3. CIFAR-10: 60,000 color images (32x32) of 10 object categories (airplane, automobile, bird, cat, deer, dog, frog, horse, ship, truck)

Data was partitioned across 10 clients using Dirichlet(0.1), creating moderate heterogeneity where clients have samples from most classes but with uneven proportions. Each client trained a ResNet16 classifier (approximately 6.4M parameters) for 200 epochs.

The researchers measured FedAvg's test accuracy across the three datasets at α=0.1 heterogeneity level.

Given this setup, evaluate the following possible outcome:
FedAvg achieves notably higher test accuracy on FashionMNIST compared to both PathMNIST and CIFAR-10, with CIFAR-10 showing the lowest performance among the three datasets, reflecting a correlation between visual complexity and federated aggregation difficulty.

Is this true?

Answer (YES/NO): YES